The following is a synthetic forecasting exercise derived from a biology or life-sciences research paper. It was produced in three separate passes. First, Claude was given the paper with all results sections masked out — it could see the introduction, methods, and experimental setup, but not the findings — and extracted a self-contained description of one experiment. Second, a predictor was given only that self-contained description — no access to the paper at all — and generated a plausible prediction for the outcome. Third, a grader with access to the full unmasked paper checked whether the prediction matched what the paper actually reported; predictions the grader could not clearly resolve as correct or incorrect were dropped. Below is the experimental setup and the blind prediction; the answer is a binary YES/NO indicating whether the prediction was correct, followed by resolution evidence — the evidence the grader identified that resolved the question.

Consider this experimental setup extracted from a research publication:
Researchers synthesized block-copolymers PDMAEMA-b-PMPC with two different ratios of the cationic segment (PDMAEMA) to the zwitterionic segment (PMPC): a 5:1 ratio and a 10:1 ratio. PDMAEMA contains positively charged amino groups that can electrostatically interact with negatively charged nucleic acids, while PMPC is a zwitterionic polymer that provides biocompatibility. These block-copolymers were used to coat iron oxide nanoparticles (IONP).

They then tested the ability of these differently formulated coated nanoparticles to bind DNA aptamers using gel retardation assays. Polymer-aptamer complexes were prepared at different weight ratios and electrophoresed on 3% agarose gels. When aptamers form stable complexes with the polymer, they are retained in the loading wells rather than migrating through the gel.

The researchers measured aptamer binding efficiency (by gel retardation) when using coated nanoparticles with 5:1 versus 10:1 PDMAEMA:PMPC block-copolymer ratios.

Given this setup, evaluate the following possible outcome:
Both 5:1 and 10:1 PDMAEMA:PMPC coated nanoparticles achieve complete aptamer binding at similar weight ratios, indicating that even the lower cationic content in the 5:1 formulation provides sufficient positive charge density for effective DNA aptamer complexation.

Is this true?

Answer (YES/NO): NO